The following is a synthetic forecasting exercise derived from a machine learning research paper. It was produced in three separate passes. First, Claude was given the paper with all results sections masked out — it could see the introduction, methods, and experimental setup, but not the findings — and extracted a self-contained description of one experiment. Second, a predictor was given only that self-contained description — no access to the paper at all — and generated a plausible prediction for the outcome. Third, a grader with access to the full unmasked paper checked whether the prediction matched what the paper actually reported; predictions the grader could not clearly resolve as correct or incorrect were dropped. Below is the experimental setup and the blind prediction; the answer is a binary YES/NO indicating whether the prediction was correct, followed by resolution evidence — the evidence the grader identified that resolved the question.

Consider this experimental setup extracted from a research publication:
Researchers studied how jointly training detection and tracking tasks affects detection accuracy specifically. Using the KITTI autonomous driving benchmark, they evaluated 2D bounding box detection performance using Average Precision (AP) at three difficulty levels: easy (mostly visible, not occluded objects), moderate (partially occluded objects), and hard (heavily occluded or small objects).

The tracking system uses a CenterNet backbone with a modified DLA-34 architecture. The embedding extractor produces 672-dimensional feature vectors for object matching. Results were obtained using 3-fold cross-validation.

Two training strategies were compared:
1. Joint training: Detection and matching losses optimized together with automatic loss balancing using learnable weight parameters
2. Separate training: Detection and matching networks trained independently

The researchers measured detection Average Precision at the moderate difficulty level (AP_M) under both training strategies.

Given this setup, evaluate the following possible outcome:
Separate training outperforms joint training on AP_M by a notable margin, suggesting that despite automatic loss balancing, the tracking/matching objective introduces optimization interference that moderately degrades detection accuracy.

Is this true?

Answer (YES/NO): NO